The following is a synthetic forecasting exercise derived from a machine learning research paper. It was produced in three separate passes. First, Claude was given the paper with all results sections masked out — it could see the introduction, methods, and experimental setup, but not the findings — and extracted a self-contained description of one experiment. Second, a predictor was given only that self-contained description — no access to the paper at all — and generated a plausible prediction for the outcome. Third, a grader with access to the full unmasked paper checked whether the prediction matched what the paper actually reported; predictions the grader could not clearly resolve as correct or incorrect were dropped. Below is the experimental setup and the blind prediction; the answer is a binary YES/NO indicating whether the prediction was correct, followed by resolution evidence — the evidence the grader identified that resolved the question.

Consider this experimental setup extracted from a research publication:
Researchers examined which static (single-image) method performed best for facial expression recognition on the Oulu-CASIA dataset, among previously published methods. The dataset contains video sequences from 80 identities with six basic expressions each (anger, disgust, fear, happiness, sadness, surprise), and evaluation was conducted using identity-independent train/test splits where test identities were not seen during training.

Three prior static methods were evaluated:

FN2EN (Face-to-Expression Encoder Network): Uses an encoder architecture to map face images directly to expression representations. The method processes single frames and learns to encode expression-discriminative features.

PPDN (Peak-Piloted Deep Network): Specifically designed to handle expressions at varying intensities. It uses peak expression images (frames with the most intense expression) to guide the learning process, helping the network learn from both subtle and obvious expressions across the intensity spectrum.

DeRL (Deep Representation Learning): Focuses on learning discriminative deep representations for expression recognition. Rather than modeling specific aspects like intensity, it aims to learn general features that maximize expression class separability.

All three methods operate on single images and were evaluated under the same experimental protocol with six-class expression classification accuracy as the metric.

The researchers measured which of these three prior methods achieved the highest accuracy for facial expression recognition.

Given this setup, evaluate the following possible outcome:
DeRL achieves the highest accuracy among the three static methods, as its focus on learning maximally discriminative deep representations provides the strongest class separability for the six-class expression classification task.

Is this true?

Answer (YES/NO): YES